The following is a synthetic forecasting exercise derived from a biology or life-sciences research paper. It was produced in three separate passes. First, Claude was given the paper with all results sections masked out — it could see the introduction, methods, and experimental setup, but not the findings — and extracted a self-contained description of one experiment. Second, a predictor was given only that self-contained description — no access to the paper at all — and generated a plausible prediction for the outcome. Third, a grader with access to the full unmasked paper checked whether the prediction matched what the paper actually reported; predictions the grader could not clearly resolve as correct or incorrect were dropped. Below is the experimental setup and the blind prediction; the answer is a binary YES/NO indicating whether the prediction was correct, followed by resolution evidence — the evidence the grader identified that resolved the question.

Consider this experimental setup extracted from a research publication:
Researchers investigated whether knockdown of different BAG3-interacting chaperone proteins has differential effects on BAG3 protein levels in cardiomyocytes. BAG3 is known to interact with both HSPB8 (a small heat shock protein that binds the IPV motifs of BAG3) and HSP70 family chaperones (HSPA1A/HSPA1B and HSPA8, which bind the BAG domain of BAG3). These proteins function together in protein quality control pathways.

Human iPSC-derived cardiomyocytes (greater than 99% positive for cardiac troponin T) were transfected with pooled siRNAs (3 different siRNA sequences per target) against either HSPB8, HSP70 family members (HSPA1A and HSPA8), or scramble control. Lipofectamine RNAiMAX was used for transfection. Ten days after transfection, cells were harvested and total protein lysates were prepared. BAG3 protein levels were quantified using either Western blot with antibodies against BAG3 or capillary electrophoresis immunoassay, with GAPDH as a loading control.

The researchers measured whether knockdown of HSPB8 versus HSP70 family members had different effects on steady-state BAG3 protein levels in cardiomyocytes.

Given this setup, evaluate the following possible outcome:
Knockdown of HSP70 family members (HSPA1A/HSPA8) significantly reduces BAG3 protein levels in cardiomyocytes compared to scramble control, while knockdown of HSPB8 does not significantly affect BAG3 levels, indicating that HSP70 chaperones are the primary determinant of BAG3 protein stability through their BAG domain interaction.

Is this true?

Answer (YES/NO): NO